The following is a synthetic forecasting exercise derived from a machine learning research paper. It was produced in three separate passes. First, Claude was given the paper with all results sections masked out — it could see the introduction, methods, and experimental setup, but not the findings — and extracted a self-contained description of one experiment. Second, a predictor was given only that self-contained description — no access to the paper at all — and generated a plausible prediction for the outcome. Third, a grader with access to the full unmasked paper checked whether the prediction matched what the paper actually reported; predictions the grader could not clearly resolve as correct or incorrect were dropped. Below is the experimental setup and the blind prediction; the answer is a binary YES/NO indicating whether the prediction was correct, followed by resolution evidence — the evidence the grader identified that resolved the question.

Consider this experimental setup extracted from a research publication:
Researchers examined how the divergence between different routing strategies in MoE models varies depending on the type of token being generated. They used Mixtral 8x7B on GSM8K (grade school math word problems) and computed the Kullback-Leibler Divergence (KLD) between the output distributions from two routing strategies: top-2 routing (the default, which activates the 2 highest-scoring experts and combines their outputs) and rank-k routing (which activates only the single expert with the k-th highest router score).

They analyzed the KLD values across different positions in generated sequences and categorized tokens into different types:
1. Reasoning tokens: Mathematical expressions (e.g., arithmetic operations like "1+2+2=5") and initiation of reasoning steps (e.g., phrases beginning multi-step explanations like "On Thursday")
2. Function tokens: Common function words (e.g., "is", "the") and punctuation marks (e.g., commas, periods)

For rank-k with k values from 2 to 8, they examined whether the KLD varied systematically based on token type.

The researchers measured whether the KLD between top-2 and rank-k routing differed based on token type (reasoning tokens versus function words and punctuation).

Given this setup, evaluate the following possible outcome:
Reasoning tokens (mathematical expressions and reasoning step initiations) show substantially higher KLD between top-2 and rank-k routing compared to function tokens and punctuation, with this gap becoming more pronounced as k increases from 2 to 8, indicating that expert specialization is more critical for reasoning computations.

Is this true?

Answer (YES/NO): NO